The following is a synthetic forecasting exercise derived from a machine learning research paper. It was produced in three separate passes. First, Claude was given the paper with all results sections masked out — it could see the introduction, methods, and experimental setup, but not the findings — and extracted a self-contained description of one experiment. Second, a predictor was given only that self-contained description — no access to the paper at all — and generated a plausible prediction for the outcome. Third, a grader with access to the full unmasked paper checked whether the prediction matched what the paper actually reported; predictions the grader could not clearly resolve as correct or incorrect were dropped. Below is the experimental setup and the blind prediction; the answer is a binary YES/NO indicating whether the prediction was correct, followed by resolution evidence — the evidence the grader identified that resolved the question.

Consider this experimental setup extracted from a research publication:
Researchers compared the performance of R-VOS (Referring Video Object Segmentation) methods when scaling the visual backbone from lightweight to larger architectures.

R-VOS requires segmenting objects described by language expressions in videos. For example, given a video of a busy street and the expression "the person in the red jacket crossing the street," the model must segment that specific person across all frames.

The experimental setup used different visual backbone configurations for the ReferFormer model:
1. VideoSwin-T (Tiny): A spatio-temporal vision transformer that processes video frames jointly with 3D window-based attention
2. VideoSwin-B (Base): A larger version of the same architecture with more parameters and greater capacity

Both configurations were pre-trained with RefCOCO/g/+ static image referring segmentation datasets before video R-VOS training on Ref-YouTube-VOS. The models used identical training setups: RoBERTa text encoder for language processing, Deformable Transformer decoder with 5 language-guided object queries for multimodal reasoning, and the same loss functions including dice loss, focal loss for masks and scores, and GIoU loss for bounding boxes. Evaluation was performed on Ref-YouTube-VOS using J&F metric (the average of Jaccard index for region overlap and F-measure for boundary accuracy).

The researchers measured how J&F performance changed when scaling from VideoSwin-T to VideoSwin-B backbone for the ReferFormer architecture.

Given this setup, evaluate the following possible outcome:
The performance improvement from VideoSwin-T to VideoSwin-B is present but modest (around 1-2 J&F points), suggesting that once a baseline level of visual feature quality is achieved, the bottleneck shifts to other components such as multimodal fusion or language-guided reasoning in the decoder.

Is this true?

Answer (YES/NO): NO